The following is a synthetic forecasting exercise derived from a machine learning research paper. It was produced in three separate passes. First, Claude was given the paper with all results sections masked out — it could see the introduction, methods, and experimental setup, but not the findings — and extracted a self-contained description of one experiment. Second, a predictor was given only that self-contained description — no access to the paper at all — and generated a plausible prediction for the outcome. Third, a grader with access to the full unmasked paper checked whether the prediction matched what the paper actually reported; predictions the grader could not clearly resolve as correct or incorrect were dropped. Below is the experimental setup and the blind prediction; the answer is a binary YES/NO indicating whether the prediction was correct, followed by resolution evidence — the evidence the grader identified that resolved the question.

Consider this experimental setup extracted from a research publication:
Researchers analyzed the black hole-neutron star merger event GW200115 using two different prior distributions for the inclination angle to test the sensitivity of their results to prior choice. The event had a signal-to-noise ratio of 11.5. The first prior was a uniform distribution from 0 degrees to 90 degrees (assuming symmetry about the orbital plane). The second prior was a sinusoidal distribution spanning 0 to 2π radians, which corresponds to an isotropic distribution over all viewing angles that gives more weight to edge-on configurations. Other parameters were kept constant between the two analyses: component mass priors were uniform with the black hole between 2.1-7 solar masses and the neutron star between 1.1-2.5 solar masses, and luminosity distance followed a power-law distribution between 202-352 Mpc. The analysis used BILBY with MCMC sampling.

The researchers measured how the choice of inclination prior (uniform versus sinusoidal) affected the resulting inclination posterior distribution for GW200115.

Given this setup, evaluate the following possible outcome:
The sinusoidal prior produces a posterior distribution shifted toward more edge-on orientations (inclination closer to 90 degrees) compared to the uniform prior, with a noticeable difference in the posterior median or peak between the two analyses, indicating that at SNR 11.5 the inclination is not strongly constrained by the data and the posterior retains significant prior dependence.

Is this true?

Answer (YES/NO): YES